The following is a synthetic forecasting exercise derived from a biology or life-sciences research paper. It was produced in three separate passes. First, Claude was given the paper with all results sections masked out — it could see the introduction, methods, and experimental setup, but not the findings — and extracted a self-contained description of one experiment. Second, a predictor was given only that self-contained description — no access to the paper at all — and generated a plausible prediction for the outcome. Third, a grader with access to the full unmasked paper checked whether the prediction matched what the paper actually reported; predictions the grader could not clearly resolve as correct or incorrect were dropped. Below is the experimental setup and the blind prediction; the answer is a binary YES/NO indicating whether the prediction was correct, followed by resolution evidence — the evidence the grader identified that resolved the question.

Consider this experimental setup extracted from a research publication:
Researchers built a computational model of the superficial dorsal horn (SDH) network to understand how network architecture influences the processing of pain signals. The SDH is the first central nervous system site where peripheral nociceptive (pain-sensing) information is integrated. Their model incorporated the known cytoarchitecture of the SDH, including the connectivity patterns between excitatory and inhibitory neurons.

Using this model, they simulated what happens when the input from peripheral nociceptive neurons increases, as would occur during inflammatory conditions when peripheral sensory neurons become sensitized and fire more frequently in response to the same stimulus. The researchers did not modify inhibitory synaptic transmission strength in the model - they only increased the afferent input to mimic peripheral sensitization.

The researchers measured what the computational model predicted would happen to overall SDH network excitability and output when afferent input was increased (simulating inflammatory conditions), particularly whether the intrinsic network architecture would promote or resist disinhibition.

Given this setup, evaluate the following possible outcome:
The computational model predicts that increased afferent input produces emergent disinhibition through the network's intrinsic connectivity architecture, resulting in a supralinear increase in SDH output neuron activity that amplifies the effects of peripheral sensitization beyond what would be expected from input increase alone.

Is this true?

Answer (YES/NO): NO